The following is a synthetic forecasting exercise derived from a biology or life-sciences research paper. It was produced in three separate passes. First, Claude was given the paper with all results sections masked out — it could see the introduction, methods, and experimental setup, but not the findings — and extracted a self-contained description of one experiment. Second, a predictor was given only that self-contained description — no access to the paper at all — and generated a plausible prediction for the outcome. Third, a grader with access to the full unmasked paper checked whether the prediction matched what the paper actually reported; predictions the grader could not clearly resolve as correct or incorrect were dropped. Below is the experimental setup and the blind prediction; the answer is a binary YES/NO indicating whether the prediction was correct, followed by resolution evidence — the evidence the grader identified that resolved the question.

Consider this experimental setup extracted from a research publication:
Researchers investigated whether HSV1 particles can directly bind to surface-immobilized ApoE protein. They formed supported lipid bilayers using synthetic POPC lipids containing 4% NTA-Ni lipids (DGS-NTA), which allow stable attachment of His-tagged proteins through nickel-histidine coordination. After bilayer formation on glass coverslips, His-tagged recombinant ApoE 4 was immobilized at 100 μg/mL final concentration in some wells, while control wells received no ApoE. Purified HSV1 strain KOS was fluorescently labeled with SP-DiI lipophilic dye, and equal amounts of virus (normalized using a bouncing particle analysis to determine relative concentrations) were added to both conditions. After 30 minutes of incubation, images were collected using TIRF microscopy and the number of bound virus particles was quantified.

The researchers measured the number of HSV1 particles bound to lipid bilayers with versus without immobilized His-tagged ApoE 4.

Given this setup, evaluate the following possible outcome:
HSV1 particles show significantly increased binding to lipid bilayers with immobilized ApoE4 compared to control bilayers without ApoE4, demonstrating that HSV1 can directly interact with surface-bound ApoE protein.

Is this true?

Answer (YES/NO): YES